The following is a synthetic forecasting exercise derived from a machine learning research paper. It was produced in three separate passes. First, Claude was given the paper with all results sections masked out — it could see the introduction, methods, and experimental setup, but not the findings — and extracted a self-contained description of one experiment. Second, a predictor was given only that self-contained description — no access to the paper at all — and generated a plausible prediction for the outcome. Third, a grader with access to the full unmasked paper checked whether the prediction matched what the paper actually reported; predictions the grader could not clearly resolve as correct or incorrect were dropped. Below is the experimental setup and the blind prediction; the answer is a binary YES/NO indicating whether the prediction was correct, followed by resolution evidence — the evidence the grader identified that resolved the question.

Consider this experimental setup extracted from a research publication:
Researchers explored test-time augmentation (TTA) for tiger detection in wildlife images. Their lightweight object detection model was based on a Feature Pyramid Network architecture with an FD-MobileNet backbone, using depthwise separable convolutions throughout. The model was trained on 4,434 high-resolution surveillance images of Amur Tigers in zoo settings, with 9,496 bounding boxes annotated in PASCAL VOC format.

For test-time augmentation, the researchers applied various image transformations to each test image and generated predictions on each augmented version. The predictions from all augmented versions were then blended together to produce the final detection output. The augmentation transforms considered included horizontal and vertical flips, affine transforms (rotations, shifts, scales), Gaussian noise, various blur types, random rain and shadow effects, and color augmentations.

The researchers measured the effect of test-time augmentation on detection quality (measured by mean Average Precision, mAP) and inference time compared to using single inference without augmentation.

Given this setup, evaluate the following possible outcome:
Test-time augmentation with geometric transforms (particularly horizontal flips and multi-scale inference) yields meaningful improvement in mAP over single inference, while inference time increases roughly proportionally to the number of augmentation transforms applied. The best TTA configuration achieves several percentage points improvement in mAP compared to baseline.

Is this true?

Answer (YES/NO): NO